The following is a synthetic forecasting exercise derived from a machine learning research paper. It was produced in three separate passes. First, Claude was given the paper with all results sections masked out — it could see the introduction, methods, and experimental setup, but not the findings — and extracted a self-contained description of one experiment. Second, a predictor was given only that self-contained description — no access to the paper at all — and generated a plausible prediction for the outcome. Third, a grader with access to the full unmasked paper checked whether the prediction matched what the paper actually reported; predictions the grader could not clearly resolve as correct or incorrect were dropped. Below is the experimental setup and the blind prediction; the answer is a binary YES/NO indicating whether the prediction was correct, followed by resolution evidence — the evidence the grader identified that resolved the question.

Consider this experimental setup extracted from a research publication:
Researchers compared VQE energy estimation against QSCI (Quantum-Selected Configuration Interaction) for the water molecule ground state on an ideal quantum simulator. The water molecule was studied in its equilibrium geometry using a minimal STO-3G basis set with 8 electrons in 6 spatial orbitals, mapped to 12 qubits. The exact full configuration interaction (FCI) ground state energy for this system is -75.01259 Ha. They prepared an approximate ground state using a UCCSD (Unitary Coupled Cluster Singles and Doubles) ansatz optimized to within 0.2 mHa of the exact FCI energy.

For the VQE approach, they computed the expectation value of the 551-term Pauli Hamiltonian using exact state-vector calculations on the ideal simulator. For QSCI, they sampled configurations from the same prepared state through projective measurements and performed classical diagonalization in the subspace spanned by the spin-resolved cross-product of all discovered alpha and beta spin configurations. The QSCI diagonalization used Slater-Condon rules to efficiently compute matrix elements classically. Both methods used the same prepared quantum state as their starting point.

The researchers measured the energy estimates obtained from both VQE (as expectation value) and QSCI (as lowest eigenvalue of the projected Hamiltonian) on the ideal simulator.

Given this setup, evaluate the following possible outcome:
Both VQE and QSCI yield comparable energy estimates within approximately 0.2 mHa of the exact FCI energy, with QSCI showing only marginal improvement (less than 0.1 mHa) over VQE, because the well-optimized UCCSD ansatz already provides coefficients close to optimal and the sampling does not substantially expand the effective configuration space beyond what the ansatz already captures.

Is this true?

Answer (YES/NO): NO